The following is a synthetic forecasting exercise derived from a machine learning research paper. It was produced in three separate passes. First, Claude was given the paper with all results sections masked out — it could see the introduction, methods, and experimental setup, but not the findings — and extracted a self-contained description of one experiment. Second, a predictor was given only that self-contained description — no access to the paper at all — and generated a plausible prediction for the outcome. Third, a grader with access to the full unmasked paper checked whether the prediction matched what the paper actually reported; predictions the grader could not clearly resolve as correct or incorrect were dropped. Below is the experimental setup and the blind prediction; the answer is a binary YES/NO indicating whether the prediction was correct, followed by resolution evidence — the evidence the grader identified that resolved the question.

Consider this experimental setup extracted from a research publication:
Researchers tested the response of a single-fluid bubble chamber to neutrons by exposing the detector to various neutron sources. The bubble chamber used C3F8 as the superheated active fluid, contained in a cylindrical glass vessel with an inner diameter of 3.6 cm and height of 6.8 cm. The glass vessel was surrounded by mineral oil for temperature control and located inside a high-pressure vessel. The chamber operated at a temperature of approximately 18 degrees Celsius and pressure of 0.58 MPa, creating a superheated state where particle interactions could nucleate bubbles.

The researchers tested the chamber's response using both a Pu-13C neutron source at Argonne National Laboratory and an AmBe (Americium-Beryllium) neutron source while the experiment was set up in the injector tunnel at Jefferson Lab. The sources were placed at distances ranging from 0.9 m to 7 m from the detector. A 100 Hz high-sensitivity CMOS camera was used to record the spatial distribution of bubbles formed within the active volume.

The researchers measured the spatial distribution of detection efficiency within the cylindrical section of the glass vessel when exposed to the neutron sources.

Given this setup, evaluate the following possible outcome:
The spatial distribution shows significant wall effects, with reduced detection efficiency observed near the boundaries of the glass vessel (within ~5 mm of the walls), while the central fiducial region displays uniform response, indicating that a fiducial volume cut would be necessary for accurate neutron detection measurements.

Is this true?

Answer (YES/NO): NO